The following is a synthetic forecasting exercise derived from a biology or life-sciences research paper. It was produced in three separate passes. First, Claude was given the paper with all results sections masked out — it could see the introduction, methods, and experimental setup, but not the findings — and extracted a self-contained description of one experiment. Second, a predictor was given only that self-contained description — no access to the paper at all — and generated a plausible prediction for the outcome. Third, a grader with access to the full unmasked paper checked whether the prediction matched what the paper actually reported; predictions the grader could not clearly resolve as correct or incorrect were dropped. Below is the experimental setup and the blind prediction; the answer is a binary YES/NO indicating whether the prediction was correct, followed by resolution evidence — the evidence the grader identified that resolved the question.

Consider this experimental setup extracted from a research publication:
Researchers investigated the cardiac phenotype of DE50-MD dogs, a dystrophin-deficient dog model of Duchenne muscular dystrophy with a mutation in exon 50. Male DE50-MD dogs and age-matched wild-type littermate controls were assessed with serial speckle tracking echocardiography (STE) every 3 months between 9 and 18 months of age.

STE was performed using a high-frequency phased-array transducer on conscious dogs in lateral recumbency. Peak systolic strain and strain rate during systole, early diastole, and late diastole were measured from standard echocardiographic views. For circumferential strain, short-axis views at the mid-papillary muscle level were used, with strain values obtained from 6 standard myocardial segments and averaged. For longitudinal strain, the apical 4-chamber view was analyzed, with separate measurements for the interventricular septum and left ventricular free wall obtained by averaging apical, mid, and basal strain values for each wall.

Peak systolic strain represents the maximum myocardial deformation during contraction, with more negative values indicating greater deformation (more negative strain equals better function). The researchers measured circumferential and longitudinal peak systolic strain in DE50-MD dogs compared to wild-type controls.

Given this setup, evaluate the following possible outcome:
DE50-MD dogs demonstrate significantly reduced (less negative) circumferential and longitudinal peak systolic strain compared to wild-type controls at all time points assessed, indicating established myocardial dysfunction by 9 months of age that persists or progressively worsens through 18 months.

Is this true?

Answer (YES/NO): NO